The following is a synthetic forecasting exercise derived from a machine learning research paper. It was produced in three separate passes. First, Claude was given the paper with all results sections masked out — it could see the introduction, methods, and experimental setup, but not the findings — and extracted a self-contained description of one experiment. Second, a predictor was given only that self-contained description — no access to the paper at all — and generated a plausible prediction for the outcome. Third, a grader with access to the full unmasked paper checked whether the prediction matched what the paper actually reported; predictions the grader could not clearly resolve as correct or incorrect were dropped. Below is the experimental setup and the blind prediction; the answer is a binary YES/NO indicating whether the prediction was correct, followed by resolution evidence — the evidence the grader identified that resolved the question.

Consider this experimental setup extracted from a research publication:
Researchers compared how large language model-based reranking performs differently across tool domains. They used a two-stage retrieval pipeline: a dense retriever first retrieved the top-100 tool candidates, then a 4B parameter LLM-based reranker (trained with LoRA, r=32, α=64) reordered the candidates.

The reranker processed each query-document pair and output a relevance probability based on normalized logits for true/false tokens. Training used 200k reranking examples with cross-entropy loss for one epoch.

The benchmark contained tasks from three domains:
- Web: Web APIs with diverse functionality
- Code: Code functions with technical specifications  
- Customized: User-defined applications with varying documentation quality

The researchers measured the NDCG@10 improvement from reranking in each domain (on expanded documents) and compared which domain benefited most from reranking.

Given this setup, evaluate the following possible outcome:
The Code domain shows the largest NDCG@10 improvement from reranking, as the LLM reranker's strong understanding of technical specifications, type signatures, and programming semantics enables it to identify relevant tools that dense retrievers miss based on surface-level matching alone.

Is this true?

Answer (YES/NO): NO